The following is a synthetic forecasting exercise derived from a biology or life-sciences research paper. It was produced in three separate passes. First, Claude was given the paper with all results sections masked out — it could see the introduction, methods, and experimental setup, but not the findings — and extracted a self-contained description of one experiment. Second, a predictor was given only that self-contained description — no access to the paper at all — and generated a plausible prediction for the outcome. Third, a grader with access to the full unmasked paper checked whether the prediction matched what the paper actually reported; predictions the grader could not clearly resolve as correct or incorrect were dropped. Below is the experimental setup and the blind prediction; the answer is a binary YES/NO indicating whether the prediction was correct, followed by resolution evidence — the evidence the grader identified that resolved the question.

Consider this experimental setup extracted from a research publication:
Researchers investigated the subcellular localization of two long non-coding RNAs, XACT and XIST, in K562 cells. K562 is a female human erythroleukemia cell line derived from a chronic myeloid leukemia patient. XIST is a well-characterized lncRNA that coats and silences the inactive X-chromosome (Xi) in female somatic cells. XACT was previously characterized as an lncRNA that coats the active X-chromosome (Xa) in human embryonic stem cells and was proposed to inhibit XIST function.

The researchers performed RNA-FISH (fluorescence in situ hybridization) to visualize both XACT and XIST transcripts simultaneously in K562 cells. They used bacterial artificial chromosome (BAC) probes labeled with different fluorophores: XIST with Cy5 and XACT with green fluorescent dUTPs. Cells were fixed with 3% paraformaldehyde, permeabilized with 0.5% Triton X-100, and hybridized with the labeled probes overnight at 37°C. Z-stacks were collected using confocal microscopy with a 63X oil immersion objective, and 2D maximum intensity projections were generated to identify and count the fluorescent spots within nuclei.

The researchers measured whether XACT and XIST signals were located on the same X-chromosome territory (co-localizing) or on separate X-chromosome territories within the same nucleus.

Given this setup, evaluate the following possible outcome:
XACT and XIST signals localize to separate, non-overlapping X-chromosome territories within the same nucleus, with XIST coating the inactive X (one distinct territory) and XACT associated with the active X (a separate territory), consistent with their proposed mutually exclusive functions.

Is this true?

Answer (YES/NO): NO